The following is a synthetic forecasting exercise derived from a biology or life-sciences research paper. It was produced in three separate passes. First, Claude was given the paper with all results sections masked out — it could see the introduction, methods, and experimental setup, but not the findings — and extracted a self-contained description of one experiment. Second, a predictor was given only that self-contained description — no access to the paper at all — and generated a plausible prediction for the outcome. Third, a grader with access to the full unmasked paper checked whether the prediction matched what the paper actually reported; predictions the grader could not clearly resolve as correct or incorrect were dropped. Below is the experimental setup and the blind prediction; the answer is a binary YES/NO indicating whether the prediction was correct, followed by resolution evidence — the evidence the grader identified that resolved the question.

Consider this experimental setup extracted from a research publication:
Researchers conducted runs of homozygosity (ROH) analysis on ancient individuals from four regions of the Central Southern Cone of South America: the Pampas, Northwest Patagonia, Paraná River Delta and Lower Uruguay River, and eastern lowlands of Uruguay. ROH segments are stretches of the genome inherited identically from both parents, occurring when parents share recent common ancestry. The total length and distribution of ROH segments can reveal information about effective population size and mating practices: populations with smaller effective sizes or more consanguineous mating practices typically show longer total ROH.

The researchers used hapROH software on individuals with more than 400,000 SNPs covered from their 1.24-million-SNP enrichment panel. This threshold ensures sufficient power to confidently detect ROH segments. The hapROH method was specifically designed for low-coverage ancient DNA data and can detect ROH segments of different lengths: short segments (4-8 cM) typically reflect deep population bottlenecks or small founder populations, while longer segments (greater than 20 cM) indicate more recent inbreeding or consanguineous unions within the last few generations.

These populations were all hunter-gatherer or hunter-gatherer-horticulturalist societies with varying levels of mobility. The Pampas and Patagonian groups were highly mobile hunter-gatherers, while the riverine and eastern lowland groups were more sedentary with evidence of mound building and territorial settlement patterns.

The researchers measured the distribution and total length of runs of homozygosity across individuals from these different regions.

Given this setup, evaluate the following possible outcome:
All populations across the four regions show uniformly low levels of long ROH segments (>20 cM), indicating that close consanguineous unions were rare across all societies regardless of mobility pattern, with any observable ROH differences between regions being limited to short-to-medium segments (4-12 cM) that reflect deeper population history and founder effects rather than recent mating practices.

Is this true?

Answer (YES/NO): NO